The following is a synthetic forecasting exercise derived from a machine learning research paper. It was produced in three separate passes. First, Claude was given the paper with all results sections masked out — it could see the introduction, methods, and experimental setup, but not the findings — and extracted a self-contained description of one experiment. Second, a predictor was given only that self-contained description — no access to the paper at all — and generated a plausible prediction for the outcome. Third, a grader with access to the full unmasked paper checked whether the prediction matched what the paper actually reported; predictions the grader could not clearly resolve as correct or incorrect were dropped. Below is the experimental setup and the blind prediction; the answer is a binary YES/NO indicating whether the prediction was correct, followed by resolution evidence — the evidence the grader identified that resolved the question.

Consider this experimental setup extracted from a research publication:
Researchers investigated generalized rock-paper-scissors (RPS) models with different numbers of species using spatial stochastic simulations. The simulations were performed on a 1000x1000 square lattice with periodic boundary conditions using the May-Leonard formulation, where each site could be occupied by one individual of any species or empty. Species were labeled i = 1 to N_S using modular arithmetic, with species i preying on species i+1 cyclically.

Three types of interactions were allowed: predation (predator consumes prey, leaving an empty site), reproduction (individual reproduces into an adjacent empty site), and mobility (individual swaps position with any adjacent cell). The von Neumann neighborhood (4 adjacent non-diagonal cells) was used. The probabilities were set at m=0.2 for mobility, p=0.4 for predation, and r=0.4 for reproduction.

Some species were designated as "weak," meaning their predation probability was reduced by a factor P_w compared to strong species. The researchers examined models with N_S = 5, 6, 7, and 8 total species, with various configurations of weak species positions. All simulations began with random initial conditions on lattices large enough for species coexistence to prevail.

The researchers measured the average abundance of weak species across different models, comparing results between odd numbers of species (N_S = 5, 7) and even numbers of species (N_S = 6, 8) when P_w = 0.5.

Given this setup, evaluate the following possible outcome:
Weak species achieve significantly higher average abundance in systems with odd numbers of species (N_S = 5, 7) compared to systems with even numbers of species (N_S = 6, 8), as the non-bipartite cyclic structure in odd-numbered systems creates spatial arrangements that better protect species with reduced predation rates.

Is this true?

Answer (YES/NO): NO